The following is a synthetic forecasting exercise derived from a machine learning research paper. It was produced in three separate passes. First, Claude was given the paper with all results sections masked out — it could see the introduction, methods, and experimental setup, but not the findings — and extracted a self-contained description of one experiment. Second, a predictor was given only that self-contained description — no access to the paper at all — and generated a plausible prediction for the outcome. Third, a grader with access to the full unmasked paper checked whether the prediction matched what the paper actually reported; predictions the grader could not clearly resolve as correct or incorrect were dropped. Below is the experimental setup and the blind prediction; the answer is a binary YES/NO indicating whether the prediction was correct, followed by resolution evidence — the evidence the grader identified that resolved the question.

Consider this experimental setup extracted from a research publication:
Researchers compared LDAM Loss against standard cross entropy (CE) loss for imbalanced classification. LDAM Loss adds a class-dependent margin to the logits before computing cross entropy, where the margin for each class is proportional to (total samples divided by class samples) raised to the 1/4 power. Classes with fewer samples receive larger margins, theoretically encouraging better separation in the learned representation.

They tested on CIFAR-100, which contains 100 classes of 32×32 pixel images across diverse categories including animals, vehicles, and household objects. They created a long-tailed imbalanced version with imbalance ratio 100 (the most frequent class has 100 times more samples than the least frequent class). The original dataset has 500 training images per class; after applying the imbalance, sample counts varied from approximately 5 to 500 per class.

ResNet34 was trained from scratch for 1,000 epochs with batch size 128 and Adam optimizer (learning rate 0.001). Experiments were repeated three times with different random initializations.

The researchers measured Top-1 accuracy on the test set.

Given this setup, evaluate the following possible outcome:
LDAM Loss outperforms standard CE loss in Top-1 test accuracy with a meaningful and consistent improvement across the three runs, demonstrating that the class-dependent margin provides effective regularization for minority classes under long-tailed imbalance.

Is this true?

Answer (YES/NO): NO